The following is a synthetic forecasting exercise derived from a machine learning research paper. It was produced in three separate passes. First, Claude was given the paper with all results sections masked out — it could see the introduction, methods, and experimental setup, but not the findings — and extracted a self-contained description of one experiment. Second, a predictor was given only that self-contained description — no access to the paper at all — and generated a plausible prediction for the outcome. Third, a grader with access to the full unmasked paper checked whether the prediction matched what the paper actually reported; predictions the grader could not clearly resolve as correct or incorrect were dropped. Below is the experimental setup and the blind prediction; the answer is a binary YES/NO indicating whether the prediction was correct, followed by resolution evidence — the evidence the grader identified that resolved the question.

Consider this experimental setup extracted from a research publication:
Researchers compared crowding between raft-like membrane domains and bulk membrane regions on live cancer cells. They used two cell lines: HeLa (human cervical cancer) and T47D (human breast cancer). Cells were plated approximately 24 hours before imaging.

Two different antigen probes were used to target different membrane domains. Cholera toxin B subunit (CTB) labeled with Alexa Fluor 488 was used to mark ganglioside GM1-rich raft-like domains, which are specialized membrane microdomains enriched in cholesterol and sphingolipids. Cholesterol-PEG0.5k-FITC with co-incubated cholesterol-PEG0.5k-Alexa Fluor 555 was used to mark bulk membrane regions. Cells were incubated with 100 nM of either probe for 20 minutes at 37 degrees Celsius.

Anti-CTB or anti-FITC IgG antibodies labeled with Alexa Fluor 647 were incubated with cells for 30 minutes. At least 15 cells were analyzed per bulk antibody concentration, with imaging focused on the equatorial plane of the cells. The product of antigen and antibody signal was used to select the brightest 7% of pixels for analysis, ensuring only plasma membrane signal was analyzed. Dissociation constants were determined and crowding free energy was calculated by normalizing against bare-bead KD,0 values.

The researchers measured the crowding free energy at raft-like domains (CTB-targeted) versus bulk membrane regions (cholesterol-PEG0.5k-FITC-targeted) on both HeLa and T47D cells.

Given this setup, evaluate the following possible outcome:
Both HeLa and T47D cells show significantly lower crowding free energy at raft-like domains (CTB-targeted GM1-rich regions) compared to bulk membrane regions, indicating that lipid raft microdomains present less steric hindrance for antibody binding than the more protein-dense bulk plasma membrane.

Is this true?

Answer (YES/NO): YES